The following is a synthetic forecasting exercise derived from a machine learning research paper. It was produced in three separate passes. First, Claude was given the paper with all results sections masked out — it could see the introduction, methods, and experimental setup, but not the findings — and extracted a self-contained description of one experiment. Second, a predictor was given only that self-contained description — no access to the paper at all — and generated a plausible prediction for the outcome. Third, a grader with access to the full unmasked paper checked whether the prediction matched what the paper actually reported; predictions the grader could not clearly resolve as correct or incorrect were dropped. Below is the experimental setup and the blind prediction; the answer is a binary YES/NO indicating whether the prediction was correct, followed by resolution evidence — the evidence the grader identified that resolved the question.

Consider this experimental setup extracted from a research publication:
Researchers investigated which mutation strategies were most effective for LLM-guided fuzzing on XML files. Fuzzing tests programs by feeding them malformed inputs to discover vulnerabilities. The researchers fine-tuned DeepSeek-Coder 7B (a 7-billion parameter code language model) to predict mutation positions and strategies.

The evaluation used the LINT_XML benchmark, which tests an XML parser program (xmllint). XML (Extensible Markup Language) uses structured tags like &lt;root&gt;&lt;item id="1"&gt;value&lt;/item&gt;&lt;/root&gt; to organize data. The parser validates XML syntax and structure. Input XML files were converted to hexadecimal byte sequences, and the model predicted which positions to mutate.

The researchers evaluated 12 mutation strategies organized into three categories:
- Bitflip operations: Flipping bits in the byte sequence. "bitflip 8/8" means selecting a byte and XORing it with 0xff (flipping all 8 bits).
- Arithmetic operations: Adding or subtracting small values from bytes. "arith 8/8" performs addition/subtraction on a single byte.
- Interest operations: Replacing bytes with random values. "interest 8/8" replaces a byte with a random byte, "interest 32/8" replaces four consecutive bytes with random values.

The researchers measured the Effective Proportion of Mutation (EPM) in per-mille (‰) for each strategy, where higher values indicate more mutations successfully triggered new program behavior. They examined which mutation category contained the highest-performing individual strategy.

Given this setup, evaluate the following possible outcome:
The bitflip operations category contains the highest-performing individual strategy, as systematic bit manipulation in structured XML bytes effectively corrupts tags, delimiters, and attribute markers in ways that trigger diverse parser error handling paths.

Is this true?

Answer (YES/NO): YES